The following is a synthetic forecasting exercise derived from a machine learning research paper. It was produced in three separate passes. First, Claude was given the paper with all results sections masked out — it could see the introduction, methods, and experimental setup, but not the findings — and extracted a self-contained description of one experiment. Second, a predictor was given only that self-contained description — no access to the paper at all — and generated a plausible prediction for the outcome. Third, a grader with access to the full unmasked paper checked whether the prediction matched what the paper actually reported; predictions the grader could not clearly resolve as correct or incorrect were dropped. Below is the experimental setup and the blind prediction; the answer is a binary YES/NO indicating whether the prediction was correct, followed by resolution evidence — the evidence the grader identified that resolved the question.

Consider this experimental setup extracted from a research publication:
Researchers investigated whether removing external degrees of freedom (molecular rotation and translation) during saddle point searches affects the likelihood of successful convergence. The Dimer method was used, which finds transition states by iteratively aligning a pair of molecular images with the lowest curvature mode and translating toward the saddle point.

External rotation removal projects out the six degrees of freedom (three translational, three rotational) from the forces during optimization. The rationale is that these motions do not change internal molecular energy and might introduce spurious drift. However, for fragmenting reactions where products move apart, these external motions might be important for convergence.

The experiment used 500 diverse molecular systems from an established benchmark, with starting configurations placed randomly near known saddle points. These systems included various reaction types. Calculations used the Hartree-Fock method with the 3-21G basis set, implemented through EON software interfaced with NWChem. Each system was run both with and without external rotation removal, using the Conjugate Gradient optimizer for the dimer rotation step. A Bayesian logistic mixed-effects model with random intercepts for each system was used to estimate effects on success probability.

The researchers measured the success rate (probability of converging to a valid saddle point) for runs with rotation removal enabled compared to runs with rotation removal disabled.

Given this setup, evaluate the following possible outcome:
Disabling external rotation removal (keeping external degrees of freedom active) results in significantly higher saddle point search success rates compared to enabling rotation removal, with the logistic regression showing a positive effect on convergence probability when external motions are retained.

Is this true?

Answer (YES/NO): NO